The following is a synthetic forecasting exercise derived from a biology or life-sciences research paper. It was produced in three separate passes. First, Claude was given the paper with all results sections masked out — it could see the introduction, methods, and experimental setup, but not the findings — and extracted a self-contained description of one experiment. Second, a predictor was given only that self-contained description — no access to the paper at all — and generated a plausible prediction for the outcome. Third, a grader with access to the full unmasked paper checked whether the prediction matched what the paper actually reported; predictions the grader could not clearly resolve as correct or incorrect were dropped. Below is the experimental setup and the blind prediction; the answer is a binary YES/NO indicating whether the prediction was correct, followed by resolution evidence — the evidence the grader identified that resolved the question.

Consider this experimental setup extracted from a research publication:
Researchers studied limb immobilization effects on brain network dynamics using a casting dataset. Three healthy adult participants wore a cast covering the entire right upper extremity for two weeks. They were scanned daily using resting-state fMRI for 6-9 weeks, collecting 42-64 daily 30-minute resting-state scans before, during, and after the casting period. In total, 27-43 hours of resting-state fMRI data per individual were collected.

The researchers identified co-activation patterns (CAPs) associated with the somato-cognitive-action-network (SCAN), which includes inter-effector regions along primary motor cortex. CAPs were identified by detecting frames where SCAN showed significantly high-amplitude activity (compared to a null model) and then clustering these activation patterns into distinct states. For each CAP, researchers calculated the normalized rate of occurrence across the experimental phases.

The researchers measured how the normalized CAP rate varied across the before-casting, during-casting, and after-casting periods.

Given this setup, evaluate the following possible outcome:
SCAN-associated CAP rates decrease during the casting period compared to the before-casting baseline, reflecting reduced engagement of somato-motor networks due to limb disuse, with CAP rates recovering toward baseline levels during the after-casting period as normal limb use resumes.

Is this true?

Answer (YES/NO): NO